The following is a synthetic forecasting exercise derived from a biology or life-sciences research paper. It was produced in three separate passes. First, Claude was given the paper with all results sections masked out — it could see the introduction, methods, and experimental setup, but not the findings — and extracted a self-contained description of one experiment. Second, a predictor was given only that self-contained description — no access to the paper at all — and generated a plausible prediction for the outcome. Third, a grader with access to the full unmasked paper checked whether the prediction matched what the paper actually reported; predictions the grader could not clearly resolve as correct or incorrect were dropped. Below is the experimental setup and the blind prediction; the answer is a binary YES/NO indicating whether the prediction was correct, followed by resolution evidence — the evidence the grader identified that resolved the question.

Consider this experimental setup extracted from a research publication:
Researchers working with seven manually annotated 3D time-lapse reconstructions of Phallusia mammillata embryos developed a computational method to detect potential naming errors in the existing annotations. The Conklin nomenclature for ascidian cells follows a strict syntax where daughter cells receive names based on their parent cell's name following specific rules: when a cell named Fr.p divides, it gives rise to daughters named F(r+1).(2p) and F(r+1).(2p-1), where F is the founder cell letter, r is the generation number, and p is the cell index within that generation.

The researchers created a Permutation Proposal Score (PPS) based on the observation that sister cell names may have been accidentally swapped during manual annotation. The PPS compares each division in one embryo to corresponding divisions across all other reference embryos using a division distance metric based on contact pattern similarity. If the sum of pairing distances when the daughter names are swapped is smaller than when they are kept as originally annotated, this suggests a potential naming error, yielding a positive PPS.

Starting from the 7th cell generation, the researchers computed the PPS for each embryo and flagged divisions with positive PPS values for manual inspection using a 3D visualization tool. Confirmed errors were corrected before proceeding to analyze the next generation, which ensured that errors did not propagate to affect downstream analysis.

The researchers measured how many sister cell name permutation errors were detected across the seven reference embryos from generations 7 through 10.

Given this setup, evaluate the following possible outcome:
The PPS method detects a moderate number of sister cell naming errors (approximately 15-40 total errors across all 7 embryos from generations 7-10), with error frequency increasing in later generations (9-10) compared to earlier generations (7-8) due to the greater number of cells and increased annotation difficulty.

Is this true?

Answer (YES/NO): NO